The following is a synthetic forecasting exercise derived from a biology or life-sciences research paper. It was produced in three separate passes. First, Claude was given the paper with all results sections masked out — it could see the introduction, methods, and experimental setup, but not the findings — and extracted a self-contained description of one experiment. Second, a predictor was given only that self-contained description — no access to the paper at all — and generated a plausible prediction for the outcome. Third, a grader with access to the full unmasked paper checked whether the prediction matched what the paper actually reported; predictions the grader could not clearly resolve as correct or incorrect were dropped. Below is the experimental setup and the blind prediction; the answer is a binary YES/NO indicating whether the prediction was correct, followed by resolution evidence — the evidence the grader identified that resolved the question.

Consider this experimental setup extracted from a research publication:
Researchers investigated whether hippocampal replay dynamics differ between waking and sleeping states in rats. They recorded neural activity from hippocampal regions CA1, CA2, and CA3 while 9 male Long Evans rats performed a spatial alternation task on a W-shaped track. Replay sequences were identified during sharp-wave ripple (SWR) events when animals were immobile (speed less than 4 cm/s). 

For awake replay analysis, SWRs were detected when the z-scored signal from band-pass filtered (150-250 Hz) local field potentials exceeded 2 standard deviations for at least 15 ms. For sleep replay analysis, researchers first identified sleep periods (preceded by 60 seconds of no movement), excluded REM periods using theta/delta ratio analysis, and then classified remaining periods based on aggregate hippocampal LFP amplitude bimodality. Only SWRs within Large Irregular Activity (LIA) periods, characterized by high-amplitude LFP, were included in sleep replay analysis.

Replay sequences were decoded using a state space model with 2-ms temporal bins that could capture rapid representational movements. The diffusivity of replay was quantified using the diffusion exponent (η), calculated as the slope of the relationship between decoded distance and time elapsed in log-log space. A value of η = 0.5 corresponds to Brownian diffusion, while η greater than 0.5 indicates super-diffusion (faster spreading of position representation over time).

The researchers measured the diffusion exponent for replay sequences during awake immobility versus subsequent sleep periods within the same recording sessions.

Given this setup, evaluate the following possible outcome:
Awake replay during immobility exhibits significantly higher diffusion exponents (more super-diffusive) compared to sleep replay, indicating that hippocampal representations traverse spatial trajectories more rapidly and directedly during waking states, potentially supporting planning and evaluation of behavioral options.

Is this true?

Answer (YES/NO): YES